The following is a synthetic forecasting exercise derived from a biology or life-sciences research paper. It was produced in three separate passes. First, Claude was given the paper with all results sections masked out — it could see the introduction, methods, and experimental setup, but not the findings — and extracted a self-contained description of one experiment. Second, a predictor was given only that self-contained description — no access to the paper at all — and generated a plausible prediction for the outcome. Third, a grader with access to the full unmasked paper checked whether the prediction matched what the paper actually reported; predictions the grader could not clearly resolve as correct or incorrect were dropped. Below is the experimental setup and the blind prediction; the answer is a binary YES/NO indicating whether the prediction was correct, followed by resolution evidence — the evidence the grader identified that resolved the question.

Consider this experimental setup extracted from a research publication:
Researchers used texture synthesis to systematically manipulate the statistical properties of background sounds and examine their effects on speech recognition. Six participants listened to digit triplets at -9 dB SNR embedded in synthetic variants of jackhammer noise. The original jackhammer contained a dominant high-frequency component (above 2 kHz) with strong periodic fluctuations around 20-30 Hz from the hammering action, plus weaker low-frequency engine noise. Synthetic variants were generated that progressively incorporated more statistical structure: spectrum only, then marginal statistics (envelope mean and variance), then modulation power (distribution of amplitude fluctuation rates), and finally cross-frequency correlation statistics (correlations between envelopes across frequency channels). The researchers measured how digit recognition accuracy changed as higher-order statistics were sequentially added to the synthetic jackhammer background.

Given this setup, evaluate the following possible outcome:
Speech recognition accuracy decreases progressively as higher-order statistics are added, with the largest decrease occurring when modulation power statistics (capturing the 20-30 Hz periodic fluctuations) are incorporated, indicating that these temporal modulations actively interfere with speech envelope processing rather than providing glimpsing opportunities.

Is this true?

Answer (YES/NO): NO